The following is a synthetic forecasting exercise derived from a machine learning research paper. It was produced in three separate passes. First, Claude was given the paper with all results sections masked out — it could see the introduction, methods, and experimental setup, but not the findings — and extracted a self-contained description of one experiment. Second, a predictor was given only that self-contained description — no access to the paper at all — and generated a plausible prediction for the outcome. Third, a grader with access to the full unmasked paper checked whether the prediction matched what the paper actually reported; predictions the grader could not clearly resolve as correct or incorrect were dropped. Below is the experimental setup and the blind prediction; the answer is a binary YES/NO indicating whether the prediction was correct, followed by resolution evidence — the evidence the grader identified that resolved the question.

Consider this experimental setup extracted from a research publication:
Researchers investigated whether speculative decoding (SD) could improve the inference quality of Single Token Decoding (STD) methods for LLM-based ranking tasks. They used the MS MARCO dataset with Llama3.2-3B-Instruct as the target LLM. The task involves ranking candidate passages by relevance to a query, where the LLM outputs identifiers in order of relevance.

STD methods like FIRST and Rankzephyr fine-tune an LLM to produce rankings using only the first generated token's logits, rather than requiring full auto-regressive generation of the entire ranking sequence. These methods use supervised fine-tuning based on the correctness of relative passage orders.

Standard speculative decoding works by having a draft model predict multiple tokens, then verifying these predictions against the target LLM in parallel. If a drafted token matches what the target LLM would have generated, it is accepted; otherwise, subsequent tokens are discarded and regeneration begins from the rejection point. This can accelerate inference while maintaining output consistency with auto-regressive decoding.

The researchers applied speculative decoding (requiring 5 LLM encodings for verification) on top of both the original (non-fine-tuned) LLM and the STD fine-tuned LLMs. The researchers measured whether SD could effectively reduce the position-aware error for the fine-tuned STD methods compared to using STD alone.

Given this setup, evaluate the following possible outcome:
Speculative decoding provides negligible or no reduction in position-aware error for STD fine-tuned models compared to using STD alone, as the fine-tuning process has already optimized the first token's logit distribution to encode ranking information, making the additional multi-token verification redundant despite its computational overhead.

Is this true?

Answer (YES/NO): NO